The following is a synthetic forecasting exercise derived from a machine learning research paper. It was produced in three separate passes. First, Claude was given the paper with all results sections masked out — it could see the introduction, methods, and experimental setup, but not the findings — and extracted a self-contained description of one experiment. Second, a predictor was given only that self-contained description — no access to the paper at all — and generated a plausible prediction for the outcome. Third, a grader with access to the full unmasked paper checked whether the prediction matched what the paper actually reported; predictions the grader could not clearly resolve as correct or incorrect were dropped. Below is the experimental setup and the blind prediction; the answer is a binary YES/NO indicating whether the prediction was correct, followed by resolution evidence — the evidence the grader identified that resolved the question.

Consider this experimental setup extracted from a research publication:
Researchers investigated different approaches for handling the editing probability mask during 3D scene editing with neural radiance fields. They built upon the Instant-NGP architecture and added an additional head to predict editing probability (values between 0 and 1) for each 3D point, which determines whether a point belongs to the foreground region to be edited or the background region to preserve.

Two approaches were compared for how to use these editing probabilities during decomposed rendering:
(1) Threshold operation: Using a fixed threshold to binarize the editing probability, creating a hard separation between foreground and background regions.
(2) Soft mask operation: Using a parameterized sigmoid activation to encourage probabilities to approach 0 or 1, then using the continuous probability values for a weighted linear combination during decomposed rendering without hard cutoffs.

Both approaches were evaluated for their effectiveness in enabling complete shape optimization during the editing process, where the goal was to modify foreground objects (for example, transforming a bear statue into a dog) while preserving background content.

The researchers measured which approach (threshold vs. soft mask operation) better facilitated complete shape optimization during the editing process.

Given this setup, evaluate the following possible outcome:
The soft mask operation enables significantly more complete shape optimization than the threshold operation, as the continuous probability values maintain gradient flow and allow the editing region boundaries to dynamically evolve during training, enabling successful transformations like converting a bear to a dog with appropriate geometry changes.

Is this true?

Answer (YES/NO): YES